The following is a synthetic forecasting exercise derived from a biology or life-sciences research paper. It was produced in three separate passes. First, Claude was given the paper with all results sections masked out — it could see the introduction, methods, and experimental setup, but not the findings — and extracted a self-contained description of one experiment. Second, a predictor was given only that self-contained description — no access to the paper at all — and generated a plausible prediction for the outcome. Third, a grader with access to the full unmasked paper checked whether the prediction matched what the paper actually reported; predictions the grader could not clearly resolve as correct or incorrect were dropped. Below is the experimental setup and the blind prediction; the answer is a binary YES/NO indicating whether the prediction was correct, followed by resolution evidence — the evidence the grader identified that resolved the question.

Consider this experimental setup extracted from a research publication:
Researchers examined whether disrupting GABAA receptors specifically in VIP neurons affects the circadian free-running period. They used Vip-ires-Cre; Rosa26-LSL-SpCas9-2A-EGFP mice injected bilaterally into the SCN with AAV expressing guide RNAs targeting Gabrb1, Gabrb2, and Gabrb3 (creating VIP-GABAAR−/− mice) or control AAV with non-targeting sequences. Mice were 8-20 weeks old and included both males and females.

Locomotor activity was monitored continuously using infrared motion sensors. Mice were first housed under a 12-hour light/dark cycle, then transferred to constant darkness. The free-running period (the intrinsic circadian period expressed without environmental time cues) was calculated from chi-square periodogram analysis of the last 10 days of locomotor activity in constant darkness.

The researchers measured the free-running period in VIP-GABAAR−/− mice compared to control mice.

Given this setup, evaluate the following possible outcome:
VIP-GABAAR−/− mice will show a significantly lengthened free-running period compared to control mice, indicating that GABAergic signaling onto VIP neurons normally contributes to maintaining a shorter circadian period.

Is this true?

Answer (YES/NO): NO